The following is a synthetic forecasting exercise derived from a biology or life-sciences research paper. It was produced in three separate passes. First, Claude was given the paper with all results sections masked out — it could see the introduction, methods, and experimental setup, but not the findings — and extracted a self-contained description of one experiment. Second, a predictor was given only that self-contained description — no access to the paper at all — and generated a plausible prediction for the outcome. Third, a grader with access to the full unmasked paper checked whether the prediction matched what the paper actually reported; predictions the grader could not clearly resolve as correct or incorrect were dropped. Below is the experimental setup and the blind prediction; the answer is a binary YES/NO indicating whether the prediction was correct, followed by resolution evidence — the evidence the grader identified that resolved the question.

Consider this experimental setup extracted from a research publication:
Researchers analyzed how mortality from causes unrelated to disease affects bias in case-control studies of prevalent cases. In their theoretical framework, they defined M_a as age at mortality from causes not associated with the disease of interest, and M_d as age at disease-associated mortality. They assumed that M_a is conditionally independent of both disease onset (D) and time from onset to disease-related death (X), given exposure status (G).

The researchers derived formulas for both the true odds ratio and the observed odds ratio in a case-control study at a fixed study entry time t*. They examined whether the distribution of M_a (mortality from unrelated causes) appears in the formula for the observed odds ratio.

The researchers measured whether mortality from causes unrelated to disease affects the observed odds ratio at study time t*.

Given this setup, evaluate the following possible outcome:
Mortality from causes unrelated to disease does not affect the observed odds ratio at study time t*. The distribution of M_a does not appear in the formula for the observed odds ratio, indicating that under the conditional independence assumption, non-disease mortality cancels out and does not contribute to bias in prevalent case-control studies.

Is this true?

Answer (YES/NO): YES